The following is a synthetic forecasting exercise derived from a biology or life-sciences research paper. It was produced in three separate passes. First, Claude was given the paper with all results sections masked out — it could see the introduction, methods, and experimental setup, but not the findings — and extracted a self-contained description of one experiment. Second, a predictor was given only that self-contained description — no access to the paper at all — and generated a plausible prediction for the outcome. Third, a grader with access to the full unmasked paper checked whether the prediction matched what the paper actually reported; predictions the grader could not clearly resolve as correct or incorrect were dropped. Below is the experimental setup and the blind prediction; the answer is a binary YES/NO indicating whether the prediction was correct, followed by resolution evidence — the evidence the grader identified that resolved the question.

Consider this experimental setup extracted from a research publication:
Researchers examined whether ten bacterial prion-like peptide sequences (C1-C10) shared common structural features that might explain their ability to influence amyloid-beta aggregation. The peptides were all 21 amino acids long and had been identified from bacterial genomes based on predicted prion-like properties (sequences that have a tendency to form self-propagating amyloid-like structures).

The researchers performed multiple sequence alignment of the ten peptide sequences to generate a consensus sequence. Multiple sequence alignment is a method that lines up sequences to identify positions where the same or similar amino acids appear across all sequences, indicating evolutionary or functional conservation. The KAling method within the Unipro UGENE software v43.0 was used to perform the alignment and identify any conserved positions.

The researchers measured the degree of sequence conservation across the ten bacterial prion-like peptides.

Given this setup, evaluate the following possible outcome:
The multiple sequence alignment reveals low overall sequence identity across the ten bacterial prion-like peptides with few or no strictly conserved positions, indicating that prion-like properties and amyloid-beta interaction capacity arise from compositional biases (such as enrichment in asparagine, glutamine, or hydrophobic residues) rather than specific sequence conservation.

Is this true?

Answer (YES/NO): NO